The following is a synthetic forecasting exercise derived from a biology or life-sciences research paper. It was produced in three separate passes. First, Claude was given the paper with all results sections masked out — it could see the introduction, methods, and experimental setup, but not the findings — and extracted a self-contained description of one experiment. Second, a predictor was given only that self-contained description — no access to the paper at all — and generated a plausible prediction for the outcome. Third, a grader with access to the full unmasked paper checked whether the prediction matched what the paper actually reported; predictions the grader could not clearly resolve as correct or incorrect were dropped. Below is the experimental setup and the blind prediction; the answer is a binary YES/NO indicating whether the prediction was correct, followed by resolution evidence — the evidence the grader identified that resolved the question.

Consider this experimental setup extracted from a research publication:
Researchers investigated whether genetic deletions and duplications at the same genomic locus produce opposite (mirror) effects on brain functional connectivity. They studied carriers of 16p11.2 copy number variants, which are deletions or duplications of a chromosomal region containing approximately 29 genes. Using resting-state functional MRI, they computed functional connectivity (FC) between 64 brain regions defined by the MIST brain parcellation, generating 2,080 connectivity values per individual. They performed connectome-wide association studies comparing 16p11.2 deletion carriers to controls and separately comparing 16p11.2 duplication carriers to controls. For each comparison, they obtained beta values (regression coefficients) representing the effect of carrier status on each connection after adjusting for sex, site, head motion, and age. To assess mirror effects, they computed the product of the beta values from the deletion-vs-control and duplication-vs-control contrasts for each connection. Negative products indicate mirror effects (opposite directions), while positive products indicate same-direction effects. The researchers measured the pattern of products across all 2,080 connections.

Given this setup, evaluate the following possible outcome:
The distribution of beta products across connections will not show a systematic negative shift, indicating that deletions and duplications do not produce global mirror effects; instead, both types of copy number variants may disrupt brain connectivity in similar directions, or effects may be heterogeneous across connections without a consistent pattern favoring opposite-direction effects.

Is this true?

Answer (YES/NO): NO